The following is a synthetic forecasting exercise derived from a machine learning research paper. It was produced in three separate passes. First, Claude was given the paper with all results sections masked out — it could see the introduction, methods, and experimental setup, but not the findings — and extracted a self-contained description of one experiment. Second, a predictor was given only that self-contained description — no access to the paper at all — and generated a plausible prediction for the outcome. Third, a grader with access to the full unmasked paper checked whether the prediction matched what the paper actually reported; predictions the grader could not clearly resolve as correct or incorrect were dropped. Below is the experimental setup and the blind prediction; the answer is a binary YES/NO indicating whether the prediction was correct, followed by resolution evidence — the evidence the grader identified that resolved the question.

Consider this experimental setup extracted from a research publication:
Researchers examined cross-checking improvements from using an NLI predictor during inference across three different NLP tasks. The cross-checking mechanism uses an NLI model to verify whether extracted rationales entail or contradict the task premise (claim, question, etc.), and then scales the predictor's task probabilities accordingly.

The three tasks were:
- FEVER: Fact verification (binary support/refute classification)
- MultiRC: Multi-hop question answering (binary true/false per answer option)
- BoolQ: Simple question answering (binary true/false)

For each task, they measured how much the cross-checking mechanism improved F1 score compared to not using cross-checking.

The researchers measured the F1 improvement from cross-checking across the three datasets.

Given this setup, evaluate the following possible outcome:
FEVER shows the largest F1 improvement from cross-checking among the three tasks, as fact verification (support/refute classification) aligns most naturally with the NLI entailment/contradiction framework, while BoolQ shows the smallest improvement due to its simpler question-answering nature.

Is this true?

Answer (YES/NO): NO